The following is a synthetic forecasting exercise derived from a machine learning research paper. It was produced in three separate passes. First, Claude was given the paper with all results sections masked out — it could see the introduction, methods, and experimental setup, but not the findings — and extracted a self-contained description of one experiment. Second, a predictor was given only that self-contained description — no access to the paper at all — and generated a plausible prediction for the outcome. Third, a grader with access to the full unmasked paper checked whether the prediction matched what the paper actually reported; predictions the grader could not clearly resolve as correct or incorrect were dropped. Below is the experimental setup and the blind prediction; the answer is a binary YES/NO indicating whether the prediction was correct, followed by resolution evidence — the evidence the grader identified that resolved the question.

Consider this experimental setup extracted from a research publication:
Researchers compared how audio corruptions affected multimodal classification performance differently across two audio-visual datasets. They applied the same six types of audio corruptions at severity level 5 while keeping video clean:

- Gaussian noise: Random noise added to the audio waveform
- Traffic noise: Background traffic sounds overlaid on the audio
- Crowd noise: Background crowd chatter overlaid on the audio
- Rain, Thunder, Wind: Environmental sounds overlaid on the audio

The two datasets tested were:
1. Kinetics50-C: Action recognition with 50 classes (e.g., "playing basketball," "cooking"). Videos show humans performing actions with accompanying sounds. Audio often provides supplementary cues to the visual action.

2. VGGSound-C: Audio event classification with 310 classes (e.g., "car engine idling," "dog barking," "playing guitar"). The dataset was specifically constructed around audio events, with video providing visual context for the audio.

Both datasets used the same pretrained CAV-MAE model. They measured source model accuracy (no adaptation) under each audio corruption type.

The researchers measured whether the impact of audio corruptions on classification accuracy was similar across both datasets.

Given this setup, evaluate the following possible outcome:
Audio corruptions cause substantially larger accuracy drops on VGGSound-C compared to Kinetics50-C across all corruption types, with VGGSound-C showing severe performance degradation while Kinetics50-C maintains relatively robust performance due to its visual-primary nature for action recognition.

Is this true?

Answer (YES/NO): YES